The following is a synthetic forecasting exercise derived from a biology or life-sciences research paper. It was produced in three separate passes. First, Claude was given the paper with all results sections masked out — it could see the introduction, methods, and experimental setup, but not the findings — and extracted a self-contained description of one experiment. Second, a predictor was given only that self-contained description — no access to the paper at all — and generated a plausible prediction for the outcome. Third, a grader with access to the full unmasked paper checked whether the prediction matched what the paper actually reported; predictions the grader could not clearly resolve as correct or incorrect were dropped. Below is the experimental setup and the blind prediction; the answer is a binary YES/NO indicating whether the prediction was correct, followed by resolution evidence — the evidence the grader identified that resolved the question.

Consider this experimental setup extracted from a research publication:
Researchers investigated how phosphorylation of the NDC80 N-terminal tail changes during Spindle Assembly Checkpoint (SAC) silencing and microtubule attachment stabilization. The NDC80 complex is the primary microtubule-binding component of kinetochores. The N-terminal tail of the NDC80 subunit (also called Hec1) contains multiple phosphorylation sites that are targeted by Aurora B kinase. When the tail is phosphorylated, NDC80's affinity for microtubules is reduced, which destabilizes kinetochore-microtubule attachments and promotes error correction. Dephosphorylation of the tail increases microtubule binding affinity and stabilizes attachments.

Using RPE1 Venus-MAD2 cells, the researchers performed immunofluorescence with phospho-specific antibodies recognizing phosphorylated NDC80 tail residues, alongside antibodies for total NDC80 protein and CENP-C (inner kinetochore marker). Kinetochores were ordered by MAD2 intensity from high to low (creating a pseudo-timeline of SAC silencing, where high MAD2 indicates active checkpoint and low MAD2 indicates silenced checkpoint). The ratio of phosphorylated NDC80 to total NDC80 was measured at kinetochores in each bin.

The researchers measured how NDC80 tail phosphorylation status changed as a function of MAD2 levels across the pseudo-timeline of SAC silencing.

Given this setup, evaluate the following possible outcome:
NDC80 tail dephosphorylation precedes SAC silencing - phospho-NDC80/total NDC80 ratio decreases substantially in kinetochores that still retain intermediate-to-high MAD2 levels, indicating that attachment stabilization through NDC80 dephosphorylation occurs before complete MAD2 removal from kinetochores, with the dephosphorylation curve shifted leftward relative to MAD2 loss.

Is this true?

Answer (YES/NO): NO